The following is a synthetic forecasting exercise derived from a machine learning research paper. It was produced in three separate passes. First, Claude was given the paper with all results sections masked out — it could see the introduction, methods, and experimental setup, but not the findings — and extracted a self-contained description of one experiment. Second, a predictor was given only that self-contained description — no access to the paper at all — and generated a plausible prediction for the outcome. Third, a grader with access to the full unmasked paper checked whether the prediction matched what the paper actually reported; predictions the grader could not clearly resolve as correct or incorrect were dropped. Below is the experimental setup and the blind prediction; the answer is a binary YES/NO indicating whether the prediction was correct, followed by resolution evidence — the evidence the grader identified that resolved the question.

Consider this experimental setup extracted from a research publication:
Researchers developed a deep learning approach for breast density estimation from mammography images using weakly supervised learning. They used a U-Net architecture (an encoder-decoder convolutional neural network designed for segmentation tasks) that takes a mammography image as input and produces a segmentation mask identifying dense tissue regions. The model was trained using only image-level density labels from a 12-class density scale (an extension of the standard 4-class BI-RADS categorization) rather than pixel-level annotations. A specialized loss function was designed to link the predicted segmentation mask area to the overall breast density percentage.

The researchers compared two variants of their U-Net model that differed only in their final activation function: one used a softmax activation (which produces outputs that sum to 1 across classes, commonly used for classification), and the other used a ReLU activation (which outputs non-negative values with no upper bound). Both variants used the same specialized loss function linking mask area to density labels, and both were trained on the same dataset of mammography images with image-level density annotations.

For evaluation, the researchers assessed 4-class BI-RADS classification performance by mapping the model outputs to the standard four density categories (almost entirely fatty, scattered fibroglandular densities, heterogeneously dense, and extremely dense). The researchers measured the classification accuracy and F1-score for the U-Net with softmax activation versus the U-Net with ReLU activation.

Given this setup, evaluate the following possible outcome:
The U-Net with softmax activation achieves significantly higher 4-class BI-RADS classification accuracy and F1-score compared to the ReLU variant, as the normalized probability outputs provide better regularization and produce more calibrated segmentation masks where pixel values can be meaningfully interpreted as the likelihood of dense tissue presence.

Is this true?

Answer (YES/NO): NO